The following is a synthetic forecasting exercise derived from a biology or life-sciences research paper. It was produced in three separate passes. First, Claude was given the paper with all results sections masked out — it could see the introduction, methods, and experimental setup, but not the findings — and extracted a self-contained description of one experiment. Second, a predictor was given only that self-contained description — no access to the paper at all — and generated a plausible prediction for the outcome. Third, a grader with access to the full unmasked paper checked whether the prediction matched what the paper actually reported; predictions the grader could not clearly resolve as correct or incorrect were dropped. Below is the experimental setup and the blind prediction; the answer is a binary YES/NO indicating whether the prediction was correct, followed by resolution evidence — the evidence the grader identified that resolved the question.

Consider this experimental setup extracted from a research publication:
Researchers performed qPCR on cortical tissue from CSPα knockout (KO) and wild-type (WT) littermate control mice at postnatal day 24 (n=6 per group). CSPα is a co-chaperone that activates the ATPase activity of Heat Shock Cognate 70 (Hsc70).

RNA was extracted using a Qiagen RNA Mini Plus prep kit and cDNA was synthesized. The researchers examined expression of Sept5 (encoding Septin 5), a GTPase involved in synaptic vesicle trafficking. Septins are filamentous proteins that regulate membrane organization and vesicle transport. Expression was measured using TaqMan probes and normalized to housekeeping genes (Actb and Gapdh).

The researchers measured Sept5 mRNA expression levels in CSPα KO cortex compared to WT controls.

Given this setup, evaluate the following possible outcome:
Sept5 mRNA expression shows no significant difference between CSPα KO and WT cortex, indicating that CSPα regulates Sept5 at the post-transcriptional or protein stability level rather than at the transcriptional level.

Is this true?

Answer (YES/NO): YES